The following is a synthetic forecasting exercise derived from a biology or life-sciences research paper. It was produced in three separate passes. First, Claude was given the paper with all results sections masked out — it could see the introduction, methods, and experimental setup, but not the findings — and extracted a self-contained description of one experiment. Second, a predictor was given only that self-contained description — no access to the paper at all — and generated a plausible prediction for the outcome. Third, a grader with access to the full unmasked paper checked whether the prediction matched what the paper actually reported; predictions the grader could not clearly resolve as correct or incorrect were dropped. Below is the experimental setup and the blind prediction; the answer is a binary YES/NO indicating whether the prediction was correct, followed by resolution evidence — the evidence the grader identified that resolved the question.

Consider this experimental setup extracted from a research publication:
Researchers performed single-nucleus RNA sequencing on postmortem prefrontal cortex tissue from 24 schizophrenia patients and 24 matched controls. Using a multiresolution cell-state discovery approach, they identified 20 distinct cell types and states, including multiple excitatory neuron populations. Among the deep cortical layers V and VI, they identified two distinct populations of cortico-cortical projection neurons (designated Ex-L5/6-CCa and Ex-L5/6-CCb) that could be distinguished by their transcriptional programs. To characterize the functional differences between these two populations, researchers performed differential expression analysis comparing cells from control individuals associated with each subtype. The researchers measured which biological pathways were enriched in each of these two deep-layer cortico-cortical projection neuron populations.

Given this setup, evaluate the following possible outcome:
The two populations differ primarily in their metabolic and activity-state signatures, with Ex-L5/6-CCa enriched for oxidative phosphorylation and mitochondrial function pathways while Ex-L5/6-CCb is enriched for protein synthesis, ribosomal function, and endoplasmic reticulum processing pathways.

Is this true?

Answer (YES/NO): NO